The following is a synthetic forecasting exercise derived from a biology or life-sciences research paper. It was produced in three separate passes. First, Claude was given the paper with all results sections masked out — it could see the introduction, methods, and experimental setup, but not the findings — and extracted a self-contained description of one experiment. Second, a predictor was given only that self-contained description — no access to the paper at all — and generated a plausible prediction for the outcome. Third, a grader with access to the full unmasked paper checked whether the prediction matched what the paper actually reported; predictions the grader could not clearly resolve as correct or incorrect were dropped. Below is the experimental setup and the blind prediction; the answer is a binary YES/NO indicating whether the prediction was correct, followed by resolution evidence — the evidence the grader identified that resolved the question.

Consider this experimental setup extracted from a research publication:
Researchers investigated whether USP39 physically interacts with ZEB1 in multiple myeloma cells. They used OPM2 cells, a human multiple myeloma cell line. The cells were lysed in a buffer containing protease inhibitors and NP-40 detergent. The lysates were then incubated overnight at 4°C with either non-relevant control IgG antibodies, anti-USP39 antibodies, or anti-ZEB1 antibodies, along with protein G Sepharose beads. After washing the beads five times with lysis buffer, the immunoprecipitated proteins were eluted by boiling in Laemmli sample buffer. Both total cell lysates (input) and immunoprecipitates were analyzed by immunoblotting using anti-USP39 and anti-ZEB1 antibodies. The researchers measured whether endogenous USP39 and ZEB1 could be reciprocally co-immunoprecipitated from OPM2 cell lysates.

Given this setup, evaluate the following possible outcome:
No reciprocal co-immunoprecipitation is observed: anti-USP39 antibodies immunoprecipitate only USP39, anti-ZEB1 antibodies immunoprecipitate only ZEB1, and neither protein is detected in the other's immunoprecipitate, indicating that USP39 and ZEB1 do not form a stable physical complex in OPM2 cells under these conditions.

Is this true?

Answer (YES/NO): NO